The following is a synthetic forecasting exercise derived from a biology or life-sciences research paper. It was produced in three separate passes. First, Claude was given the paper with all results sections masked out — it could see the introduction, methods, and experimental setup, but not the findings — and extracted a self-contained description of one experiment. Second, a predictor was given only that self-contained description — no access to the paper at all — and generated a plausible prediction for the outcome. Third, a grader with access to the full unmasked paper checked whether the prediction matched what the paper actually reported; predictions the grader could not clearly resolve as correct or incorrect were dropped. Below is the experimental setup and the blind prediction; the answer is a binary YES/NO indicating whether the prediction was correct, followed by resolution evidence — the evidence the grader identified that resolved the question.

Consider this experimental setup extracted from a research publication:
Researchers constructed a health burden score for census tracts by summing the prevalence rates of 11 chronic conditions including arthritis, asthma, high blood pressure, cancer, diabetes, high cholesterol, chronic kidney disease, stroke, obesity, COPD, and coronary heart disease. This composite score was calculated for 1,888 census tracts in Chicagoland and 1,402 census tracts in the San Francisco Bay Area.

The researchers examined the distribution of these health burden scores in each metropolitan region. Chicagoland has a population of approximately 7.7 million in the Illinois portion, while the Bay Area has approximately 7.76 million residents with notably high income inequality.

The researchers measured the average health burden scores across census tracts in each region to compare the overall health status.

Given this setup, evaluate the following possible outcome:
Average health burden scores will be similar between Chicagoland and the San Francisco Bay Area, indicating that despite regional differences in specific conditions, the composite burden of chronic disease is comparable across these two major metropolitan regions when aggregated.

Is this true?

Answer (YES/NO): NO